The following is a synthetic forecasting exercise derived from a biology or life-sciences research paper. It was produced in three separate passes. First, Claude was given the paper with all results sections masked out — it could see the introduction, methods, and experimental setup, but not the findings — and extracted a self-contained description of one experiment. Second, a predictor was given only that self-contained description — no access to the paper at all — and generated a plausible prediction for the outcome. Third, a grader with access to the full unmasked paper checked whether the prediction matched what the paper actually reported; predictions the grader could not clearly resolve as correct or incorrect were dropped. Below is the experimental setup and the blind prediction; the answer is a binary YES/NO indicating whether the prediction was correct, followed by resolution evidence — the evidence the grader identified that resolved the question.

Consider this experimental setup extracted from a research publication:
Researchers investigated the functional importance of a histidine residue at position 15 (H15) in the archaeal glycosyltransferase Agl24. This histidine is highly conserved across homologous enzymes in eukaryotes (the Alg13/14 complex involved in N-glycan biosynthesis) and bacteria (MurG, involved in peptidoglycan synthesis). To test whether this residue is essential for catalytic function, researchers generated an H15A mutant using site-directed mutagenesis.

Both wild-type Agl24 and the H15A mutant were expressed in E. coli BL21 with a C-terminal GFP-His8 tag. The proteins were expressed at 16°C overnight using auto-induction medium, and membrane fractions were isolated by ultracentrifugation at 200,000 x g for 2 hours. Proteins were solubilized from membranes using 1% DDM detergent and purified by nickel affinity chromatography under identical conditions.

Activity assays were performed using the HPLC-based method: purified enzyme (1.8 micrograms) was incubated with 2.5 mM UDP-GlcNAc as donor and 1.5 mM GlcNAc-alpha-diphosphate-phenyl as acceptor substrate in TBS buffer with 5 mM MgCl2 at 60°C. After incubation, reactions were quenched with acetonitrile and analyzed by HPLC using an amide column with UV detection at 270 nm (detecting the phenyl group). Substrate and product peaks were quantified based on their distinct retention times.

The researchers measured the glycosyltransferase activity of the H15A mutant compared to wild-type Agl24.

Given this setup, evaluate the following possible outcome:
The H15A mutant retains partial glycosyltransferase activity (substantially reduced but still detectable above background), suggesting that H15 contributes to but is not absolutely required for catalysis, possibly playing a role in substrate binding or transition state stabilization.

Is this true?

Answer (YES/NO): NO